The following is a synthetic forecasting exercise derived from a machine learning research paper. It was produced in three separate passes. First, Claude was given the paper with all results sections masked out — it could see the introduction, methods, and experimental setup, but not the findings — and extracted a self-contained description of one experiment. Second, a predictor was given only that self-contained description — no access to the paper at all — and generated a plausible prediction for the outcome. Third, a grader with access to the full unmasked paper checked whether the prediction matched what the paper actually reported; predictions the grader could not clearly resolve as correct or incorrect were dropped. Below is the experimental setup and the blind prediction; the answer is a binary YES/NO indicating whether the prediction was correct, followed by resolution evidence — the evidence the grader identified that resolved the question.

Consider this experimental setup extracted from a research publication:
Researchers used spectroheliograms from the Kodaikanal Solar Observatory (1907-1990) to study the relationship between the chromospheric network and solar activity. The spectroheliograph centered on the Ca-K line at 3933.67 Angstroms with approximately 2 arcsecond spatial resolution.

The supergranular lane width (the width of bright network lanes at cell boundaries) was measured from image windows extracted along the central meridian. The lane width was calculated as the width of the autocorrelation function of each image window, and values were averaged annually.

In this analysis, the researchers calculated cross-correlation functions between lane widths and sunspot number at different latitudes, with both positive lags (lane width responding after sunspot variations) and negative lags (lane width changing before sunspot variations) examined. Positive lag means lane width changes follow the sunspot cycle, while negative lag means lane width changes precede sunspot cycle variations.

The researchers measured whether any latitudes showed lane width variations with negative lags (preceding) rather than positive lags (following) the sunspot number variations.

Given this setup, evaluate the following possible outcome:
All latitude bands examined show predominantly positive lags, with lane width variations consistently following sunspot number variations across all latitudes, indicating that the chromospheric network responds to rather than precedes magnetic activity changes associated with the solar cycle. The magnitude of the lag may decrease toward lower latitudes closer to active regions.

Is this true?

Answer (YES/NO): NO